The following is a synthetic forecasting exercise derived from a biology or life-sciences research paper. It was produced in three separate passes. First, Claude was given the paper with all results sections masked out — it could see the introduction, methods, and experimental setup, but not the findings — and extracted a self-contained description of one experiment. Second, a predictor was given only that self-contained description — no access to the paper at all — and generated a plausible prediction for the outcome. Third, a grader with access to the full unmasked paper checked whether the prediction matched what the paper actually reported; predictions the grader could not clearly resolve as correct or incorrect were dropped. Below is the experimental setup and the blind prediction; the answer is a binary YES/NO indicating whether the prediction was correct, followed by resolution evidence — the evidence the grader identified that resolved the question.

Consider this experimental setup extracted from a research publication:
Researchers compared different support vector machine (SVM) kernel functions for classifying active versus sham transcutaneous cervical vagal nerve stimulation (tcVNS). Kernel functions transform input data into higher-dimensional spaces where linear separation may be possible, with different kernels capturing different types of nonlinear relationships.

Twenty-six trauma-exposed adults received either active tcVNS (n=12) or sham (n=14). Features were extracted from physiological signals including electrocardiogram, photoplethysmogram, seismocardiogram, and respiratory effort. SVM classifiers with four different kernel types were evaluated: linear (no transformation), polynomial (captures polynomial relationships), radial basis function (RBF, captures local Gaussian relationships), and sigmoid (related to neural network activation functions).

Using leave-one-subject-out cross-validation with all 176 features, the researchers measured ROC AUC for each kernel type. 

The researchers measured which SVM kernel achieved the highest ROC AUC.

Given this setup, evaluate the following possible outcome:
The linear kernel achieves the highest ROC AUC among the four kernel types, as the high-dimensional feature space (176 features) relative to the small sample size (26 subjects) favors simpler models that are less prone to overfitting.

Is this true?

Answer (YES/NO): NO